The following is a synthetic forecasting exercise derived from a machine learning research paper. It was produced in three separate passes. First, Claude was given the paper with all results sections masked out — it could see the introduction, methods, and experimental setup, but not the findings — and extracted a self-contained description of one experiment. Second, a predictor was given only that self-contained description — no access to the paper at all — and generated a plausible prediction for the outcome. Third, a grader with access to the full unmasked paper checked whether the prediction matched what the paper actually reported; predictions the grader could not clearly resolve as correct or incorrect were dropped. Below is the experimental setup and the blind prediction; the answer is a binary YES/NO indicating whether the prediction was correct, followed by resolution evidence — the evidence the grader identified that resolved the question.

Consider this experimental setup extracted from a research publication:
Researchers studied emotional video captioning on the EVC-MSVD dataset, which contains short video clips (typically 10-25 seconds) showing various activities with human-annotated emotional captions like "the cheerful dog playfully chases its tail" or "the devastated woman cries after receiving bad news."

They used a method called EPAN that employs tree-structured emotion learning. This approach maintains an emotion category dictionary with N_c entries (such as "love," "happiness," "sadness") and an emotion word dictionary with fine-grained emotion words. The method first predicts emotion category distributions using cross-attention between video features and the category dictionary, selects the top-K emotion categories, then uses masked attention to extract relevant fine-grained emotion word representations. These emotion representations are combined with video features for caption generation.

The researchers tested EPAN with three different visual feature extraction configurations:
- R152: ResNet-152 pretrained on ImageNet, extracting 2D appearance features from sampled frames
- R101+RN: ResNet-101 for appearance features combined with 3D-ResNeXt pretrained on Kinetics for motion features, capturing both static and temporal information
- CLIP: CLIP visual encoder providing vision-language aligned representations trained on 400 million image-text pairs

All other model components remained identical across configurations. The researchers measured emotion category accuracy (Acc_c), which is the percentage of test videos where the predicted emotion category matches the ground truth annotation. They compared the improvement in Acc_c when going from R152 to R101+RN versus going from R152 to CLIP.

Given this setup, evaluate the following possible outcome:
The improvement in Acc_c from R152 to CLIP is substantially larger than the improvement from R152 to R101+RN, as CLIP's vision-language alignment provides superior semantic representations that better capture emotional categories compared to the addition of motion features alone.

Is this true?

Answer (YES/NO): NO